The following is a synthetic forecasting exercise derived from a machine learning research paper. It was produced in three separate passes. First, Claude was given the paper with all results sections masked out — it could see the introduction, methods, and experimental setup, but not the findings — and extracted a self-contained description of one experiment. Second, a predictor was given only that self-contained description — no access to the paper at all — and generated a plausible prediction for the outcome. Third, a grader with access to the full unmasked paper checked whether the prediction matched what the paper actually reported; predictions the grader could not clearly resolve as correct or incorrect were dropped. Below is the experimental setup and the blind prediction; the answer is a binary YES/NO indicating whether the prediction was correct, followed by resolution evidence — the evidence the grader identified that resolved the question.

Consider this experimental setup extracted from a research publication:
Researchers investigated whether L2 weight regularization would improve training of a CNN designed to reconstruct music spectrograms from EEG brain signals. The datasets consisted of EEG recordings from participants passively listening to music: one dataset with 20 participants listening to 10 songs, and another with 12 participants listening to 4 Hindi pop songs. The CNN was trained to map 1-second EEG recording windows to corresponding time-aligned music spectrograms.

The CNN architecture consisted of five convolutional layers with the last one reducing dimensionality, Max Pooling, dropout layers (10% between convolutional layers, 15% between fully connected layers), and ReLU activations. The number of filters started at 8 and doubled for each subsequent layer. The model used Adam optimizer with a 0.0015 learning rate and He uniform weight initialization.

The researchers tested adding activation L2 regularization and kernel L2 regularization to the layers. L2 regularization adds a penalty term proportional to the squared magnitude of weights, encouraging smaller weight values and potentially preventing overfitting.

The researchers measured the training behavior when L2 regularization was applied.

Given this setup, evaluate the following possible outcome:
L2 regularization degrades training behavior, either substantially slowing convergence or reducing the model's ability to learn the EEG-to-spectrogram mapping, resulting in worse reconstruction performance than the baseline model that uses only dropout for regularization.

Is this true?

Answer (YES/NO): YES